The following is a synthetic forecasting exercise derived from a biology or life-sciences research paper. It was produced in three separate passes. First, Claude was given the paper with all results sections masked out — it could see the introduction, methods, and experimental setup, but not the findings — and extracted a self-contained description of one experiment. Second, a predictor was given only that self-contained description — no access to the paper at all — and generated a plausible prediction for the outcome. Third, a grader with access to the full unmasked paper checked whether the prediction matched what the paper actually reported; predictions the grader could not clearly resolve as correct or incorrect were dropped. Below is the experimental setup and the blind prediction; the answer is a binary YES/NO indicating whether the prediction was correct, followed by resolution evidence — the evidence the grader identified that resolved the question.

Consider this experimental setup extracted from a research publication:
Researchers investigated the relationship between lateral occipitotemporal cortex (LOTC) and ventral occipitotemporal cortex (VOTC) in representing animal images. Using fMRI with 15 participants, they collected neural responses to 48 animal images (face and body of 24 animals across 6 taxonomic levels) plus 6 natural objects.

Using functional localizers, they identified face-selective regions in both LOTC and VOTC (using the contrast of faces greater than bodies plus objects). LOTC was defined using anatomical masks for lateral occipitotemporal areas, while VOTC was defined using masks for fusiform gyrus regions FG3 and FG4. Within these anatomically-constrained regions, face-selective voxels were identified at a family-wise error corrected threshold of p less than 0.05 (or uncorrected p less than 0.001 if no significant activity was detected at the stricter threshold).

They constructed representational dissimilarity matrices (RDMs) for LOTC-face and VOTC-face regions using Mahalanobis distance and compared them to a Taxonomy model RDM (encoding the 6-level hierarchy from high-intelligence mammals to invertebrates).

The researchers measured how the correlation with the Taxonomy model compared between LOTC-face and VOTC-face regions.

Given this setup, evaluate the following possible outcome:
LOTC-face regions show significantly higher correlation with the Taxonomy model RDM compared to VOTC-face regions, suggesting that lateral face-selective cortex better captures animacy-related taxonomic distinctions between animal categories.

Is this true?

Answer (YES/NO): NO